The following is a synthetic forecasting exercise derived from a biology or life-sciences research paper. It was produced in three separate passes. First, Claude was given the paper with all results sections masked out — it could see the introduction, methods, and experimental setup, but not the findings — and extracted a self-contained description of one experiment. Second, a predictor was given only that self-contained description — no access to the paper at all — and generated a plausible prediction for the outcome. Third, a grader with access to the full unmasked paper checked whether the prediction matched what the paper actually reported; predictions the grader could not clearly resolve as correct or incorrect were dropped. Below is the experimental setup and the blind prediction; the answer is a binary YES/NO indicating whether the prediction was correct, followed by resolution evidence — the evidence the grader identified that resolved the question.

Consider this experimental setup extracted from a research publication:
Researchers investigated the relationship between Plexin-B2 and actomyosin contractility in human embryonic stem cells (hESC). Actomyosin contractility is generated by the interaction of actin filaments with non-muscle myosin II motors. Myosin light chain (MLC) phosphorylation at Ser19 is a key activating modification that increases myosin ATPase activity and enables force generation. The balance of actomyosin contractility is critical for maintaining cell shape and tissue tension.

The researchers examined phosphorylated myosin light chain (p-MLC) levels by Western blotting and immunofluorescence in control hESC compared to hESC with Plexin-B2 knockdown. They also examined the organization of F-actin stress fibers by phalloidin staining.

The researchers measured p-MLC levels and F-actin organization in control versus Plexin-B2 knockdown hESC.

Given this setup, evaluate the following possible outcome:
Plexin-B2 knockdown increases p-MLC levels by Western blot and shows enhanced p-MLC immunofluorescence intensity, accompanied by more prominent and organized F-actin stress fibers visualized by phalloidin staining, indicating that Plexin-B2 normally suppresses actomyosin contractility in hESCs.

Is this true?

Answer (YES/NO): NO